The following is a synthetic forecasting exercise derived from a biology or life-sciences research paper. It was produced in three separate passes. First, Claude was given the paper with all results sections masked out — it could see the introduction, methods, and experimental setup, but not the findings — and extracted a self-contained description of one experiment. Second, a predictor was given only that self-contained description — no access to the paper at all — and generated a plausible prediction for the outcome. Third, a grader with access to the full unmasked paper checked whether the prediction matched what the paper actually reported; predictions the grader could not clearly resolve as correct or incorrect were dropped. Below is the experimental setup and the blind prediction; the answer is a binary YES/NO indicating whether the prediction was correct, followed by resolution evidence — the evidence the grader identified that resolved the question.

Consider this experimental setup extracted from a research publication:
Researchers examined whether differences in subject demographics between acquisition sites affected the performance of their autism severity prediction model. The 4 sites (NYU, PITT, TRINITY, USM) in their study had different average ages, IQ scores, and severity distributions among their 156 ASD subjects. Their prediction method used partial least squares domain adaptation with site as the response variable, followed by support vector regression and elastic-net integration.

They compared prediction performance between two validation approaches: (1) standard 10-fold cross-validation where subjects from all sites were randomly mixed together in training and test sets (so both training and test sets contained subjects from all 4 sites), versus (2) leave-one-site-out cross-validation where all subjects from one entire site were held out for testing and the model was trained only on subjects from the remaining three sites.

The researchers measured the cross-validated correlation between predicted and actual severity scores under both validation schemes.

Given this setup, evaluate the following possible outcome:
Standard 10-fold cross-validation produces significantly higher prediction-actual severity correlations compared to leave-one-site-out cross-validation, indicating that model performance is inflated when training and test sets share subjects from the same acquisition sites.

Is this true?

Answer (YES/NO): NO